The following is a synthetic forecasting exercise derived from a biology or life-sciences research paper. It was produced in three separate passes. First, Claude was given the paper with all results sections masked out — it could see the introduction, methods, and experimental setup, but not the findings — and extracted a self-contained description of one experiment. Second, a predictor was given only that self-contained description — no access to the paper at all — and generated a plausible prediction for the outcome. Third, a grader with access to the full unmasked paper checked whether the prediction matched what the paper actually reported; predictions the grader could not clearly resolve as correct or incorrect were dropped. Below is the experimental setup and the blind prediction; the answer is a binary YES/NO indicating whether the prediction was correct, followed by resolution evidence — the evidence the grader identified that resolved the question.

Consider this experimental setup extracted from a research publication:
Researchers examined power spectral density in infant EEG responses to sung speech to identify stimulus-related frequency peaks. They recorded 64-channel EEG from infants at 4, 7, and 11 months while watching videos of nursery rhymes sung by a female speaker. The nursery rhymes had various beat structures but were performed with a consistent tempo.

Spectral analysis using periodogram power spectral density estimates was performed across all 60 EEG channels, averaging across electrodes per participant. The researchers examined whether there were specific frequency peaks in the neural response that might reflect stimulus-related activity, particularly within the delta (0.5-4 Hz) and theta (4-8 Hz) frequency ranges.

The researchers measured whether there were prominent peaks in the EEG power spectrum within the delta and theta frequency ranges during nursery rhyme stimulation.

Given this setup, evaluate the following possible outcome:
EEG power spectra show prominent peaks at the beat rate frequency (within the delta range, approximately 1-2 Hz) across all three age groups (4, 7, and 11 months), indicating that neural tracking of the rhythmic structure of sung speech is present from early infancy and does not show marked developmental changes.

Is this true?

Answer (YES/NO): YES